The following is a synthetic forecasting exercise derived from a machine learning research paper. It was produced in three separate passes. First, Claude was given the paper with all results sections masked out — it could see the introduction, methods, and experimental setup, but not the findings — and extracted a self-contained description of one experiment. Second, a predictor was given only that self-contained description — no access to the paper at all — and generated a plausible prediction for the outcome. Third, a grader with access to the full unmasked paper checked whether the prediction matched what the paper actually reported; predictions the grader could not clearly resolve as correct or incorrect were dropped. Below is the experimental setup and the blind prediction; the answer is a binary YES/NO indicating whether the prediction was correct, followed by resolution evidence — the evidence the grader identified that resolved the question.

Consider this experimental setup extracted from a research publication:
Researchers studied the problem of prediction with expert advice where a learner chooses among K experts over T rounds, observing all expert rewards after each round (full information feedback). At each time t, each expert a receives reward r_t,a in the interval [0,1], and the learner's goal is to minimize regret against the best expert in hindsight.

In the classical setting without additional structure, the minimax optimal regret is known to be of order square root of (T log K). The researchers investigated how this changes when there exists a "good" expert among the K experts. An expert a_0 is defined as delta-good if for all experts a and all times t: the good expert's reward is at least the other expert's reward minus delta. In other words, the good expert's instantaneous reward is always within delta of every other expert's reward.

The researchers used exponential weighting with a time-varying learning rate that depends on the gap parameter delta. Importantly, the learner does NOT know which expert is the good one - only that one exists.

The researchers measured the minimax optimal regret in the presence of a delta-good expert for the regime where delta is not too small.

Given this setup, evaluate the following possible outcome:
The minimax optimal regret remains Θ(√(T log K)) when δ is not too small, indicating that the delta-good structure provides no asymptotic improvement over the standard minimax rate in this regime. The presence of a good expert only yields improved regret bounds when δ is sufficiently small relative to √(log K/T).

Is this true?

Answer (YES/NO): NO